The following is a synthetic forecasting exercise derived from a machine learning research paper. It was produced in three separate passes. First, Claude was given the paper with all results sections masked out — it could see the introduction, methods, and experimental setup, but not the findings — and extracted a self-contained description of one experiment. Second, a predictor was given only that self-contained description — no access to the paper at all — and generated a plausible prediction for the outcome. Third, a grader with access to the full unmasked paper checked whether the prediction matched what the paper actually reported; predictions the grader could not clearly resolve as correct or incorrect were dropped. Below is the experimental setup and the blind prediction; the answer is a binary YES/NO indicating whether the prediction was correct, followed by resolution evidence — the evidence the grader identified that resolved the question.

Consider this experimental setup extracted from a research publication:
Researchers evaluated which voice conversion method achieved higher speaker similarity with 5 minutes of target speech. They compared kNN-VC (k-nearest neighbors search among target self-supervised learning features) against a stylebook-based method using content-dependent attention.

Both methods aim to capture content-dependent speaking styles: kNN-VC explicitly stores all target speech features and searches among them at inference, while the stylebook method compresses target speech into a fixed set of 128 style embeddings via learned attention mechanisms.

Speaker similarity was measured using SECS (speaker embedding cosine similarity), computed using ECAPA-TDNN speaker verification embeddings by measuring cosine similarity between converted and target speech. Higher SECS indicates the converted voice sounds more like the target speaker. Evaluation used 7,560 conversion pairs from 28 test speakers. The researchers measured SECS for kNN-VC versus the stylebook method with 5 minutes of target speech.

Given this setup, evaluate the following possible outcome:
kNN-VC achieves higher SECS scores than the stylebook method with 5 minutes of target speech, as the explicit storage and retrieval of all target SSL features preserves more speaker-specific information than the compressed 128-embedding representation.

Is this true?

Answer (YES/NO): YES